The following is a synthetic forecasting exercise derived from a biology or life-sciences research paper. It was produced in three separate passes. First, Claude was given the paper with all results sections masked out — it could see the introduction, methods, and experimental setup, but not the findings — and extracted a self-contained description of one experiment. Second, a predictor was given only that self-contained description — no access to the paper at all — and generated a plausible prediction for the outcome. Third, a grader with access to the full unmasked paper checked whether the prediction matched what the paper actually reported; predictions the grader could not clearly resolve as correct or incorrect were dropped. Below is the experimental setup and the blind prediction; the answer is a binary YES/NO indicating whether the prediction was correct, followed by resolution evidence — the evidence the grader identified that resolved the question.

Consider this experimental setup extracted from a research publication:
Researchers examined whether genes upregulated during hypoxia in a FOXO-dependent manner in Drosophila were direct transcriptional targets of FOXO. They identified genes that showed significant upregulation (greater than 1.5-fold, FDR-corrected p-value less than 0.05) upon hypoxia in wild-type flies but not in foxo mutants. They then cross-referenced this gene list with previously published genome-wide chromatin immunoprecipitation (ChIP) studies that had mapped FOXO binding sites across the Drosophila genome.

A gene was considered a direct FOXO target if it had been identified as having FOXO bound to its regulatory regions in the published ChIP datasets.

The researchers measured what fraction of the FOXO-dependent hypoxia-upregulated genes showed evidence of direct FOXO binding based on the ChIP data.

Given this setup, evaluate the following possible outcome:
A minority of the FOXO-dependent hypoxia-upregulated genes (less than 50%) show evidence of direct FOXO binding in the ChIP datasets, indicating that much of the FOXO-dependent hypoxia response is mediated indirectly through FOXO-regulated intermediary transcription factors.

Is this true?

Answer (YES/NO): YES